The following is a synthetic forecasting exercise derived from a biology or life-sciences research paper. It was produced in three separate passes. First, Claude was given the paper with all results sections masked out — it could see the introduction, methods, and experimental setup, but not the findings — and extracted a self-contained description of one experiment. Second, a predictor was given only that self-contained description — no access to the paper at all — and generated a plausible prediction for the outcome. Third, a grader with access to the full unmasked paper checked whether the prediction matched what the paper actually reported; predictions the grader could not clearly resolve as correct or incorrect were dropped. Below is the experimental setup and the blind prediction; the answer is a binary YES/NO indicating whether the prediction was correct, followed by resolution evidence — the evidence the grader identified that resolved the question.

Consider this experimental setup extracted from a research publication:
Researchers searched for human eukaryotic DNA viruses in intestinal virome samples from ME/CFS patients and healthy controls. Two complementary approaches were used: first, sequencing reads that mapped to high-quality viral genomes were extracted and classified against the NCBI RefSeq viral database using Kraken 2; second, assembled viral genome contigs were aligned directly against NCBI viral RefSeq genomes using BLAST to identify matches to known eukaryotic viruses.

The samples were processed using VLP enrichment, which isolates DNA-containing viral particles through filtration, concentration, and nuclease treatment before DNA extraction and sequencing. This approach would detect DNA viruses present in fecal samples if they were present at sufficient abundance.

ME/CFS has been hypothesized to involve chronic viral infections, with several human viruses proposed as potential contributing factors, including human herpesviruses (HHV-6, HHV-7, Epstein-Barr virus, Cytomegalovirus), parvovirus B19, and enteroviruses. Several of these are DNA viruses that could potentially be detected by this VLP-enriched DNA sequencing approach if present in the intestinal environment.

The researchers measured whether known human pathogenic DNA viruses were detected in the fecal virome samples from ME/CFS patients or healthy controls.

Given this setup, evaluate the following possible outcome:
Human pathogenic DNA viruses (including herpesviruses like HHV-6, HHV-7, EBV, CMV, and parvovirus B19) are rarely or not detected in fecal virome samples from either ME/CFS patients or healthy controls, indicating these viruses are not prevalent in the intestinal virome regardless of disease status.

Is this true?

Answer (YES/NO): YES